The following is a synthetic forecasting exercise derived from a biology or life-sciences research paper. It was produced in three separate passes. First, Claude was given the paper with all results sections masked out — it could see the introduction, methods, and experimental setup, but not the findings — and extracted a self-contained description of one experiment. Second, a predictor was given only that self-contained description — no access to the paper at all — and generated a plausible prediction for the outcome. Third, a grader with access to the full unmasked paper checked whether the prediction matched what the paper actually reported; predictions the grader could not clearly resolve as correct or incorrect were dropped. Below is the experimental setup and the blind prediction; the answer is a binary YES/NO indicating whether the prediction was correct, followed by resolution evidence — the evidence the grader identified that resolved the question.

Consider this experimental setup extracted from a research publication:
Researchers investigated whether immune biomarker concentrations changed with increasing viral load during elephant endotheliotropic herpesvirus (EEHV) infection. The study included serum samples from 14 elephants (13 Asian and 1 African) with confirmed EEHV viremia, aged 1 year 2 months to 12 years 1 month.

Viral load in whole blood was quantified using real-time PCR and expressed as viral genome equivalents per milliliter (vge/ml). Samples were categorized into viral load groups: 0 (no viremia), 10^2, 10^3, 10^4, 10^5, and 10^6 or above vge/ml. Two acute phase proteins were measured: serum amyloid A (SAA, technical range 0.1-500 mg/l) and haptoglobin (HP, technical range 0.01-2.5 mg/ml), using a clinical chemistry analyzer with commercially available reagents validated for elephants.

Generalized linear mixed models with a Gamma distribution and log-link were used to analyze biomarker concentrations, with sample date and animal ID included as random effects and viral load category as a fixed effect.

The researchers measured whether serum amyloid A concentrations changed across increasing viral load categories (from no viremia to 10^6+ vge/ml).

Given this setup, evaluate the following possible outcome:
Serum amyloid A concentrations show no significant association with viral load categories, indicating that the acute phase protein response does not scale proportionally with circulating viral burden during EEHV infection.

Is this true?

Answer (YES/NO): NO